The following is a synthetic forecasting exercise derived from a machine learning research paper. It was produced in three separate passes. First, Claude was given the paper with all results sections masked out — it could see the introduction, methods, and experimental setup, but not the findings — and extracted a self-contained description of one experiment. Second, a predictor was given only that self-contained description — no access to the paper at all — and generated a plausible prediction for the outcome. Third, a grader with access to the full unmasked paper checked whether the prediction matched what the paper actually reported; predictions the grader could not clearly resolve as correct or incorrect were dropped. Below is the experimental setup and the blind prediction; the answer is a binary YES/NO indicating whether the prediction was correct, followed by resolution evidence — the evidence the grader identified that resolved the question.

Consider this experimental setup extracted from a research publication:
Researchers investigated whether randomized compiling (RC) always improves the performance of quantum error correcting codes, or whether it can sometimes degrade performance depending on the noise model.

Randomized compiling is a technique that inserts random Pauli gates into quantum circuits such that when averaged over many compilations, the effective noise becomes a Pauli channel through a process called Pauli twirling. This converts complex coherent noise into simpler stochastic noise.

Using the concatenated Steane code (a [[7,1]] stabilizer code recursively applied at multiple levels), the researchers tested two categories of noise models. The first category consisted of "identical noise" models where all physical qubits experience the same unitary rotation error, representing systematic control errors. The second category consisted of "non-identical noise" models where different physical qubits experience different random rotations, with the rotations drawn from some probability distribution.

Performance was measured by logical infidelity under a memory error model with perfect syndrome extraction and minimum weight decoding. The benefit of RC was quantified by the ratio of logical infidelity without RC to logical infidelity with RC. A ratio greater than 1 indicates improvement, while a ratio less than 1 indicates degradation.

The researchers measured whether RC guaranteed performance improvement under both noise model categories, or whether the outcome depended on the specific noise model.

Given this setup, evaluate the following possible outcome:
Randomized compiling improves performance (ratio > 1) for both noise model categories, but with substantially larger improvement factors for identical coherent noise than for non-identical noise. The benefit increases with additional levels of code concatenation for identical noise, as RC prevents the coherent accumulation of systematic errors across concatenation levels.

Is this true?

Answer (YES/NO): NO